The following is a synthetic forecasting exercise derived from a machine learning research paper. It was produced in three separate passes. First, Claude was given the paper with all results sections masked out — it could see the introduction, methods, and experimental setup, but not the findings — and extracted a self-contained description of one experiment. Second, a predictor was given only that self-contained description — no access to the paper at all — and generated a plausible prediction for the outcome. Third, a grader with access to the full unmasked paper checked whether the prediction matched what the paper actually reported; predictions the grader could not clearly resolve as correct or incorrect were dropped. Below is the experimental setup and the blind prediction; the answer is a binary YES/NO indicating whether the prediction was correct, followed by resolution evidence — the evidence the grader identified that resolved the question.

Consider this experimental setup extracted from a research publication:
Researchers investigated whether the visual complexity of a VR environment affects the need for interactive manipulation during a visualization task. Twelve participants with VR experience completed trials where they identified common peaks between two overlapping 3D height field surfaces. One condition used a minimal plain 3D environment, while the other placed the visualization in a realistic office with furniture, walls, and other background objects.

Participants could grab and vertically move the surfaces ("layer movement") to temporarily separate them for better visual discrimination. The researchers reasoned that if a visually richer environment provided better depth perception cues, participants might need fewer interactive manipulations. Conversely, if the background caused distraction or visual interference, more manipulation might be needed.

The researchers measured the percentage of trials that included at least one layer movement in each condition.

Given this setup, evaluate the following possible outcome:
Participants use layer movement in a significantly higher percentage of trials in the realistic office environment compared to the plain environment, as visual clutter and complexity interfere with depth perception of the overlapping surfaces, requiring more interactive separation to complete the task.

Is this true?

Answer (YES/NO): NO